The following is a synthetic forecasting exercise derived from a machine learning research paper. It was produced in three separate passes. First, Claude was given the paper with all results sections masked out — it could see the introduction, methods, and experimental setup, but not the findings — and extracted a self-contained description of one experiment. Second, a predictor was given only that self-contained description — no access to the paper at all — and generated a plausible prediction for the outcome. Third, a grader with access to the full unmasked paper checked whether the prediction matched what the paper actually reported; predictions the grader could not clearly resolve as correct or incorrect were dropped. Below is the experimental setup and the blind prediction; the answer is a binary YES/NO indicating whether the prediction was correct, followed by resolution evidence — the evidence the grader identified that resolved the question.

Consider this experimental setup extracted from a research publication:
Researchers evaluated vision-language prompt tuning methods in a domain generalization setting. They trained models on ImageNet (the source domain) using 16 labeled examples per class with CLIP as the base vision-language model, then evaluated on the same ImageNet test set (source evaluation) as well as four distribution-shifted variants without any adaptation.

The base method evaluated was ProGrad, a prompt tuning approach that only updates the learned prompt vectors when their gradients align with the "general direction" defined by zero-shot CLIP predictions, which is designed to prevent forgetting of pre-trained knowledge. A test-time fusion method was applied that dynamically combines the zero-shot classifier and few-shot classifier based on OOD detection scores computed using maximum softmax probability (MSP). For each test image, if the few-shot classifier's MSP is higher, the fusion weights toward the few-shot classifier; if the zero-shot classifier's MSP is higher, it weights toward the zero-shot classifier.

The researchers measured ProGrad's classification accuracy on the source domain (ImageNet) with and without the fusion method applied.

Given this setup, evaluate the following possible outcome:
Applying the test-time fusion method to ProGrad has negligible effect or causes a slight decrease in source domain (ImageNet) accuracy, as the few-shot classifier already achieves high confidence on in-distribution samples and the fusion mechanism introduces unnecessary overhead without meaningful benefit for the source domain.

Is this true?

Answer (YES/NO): YES